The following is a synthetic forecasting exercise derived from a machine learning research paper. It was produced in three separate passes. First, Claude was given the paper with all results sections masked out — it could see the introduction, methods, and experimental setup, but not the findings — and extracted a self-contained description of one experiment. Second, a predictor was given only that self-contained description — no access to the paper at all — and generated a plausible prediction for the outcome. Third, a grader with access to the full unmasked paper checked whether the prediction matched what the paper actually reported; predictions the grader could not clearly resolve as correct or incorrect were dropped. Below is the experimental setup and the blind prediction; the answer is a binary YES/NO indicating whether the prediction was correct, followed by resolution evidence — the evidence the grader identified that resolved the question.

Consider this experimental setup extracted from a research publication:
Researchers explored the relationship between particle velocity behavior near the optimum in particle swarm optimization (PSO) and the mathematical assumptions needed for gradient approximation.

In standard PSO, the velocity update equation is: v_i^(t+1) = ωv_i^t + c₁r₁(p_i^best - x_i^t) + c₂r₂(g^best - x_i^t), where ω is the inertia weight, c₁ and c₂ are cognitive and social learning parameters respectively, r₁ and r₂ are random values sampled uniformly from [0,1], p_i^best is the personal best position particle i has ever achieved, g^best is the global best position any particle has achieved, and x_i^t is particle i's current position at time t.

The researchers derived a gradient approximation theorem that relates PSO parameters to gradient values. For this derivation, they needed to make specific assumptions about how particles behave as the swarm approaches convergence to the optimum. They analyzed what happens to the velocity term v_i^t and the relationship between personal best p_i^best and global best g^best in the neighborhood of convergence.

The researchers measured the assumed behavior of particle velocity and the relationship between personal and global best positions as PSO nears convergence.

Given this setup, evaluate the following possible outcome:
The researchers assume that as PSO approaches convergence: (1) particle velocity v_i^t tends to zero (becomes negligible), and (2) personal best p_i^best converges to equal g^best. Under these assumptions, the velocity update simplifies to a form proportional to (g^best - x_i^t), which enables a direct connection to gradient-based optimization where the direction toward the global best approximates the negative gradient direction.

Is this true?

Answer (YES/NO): YES